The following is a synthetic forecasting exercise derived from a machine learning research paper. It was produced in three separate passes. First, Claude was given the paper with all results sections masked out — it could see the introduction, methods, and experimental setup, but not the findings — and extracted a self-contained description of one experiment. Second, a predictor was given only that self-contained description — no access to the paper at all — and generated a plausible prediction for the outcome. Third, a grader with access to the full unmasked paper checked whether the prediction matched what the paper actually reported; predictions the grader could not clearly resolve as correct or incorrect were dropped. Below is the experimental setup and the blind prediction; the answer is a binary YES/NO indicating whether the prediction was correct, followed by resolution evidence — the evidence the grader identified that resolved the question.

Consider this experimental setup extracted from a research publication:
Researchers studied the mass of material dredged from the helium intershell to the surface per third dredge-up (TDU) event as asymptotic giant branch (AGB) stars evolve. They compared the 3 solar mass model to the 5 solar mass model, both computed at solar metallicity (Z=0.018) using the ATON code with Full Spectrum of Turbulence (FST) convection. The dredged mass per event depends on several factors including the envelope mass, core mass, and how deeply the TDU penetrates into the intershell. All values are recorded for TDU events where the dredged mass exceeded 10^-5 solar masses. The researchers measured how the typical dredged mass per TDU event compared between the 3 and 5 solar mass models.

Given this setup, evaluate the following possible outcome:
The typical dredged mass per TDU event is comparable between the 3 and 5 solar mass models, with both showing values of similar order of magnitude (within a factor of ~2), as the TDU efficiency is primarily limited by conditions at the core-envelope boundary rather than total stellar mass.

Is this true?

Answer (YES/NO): NO